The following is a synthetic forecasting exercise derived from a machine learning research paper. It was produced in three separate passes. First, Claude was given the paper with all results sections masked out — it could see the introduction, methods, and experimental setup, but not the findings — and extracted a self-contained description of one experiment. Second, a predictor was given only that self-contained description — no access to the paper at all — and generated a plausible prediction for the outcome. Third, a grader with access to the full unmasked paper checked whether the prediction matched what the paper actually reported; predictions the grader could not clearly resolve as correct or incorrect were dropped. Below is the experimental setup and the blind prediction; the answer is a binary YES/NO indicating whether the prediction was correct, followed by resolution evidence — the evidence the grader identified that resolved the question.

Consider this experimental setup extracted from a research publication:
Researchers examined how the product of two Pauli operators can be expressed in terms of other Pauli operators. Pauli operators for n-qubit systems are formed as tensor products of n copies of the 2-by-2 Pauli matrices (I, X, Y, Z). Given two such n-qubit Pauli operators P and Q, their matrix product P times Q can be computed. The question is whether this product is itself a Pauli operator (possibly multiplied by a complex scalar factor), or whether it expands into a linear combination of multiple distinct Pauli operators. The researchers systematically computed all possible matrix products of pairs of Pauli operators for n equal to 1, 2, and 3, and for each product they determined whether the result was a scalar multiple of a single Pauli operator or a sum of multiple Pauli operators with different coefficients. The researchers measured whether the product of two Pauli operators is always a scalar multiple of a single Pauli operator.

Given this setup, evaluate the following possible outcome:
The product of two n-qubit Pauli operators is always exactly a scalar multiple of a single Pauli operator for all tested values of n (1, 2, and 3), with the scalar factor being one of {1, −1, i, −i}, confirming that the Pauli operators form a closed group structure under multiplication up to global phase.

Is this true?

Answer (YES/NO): YES